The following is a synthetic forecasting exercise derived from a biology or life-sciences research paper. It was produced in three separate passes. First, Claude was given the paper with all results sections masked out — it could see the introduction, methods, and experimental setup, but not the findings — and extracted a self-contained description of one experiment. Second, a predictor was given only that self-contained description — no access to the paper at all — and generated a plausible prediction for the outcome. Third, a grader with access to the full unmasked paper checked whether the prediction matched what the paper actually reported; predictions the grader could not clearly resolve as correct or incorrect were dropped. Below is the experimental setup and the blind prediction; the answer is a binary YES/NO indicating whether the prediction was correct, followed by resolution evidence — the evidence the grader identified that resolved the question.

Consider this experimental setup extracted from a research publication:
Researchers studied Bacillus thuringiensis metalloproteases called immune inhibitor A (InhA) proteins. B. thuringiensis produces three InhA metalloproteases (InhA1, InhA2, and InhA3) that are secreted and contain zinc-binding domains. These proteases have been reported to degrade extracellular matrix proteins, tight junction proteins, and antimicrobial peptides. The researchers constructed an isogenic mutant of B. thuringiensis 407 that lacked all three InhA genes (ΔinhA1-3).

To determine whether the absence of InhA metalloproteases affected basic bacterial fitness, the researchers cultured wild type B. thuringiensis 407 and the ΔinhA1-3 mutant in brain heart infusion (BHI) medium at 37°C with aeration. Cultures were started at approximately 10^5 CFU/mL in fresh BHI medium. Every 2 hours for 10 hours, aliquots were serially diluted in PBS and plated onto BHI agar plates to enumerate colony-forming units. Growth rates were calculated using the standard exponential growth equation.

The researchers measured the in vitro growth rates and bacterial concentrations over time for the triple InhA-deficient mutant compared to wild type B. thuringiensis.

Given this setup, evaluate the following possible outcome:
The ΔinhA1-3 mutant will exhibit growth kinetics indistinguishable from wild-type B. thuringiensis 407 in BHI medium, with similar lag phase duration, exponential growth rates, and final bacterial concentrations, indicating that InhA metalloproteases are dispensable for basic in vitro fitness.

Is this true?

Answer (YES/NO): YES